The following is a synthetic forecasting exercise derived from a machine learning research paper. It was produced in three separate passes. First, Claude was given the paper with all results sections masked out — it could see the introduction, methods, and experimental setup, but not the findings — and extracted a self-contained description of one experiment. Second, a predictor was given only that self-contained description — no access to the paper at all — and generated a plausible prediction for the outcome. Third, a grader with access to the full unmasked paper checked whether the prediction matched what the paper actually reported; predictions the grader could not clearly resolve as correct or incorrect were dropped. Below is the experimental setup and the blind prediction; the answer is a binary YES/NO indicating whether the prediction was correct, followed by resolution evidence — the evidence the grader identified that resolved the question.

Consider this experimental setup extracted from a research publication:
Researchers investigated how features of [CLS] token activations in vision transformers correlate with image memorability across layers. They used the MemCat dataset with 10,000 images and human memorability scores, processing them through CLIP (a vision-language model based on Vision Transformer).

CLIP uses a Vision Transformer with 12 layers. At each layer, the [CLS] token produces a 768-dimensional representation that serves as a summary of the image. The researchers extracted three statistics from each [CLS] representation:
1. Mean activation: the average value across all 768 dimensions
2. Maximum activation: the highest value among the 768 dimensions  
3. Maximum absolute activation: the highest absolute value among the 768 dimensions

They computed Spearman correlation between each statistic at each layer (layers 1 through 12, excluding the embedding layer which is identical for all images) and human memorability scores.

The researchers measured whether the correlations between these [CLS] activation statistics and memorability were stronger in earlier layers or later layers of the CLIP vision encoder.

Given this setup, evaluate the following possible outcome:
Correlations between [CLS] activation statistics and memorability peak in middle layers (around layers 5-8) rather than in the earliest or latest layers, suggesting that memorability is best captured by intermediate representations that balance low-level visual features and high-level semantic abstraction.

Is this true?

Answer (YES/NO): NO